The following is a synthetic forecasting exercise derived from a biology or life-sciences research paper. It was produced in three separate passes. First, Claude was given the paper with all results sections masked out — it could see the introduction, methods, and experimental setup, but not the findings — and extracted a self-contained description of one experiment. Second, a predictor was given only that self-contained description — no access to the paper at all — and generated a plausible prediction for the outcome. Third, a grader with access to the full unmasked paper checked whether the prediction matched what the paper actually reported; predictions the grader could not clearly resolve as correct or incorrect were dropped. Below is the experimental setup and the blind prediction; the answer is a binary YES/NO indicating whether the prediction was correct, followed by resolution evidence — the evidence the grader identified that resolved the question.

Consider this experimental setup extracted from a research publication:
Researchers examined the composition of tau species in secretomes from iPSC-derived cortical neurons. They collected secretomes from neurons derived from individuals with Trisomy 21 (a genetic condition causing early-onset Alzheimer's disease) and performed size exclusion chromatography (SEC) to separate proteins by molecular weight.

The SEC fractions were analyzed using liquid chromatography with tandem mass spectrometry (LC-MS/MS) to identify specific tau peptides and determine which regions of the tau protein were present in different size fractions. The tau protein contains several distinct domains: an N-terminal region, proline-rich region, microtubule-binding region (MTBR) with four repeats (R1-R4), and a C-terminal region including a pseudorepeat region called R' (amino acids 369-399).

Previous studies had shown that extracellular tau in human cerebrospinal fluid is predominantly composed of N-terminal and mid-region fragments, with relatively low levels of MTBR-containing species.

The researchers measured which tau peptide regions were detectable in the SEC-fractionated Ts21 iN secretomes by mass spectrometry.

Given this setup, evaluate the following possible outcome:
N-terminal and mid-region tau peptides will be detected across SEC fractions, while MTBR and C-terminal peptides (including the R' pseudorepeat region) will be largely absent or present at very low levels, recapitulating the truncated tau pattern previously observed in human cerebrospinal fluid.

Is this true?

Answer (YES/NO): NO